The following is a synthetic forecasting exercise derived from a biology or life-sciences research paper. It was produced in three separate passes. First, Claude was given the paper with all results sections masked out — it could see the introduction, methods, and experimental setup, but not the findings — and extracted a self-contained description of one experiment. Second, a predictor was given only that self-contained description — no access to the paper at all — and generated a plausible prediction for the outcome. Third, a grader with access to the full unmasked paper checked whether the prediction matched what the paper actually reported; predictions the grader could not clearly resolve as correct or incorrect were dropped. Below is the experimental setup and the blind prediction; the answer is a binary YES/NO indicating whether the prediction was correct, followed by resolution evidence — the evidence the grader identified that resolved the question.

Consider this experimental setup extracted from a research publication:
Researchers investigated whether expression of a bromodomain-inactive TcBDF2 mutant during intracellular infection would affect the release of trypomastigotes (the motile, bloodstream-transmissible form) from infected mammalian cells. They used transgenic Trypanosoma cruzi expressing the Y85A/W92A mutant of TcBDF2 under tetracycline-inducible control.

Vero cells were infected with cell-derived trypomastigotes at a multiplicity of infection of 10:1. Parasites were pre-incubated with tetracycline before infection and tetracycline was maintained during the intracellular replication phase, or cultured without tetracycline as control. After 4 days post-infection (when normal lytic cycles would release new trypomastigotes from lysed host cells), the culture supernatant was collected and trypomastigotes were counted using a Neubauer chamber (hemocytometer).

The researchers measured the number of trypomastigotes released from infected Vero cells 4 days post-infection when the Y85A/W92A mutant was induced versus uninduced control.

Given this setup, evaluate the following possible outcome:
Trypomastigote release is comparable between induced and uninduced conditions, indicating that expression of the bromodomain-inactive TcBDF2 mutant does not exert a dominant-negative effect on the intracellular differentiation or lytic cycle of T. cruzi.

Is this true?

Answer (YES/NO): NO